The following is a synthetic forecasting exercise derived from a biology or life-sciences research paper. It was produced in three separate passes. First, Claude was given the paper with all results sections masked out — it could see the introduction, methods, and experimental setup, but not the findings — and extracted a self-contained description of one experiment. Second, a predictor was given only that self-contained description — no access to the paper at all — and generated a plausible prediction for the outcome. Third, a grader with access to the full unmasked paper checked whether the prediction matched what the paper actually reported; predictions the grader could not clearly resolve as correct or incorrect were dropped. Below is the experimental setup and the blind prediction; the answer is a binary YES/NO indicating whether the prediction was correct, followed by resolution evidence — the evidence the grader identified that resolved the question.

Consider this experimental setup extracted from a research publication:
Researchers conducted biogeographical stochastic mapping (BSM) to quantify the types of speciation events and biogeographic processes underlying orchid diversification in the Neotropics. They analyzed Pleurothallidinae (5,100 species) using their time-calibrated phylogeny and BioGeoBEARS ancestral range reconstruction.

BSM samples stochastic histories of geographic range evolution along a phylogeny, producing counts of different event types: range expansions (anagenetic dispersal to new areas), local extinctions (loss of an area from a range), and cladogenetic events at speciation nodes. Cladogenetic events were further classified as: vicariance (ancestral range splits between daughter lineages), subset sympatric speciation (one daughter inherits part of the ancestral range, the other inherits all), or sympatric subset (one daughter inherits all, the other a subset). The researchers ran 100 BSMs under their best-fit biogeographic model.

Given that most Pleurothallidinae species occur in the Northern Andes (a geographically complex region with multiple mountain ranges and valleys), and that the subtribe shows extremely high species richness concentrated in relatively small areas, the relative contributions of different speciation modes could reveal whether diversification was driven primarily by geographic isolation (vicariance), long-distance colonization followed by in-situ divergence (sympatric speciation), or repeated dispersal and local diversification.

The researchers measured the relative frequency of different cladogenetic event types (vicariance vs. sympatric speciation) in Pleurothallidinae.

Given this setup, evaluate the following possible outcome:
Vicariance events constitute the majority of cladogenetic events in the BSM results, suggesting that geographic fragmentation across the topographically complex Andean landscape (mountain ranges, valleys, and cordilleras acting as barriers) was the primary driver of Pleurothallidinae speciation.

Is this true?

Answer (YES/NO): NO